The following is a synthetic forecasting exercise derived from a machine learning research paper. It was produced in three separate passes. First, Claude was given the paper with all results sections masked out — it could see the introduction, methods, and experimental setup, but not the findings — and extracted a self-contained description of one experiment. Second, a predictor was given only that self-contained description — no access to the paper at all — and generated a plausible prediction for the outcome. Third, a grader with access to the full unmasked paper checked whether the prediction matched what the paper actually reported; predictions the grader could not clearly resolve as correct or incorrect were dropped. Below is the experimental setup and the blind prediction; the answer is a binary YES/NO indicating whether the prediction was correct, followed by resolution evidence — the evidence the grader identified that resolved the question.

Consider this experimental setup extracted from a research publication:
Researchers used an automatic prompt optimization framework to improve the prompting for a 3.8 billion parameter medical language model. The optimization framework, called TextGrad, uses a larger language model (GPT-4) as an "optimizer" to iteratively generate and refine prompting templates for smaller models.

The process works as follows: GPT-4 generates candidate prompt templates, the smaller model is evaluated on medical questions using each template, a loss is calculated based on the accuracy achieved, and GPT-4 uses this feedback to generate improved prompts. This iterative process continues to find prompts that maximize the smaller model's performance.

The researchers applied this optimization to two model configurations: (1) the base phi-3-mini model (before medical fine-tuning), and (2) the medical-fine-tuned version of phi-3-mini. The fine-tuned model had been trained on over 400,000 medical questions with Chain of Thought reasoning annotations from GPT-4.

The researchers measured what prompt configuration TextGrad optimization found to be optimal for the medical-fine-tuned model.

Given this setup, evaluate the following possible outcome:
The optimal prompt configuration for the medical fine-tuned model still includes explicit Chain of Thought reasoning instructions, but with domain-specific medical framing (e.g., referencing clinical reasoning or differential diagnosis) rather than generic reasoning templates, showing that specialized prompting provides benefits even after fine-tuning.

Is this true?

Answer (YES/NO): NO